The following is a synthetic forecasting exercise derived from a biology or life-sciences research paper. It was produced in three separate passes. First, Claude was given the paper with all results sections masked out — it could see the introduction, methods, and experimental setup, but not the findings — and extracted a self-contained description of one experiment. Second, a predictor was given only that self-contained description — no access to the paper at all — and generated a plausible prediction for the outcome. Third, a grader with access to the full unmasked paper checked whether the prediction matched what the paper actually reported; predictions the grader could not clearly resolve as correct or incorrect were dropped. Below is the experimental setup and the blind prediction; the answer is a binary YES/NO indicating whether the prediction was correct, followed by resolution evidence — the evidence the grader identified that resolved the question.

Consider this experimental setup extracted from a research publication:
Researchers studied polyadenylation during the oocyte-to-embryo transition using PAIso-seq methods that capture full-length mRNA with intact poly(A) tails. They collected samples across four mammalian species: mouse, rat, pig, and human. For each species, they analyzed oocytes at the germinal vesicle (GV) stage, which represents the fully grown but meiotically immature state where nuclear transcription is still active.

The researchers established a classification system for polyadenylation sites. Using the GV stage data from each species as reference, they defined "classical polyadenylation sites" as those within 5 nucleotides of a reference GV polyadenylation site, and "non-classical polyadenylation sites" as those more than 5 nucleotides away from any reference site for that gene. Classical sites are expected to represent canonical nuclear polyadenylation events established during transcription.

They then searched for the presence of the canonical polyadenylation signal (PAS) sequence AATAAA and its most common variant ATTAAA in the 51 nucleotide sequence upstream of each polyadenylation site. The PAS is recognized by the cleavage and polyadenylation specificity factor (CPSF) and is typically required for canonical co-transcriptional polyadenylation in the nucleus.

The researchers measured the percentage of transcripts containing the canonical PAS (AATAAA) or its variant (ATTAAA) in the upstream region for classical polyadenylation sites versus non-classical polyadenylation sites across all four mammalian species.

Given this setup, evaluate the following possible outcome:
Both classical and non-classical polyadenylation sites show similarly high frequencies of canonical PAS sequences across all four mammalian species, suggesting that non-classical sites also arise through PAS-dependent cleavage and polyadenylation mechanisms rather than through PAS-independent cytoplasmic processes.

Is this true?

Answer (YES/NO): NO